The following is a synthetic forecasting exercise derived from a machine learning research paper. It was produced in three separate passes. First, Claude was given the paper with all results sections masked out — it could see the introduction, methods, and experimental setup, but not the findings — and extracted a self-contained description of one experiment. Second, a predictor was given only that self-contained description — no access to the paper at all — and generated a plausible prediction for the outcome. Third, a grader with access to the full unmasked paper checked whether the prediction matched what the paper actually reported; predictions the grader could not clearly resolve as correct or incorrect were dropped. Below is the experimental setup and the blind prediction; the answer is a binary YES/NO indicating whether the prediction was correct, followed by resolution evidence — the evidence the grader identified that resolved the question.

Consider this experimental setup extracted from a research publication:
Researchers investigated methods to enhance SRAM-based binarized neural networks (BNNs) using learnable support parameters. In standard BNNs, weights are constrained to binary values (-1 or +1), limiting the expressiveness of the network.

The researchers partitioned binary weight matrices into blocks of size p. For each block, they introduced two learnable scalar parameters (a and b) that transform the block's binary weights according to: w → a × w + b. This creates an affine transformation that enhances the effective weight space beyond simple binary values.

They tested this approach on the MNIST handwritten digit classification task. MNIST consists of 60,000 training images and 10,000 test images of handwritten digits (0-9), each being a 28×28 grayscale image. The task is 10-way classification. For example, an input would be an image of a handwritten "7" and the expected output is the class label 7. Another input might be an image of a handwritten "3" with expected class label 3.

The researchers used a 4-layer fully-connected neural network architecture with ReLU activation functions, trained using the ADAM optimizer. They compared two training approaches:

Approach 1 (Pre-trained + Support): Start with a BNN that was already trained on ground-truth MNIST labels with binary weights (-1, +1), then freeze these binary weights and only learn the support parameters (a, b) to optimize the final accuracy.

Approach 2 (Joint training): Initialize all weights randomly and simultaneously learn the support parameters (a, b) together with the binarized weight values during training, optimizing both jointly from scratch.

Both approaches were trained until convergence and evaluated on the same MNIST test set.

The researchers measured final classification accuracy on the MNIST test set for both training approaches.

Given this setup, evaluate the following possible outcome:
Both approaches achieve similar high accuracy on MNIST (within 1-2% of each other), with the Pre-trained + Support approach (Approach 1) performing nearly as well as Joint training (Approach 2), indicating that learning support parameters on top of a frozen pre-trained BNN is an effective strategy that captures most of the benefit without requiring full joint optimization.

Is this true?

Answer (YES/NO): NO